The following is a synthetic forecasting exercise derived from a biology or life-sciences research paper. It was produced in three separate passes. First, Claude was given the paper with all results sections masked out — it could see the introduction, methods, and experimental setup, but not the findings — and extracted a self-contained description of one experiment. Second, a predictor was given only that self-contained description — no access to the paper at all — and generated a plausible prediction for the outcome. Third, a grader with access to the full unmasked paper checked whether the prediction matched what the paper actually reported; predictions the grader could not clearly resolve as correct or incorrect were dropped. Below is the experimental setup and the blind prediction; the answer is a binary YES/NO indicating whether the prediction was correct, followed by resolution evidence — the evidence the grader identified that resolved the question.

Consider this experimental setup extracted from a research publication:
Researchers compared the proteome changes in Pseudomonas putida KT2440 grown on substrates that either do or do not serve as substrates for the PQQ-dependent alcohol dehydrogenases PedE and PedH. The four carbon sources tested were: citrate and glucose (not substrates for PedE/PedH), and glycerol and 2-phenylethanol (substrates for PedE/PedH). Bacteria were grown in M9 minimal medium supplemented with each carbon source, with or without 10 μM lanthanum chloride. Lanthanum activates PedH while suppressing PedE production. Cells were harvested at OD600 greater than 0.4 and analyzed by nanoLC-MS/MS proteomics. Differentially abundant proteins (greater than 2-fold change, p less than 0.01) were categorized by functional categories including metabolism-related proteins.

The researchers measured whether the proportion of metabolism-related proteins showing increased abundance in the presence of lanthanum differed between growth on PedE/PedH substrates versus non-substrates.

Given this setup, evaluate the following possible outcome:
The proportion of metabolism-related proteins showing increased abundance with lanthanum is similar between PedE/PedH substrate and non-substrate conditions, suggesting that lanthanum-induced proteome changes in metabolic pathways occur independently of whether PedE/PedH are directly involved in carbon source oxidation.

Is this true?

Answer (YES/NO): NO